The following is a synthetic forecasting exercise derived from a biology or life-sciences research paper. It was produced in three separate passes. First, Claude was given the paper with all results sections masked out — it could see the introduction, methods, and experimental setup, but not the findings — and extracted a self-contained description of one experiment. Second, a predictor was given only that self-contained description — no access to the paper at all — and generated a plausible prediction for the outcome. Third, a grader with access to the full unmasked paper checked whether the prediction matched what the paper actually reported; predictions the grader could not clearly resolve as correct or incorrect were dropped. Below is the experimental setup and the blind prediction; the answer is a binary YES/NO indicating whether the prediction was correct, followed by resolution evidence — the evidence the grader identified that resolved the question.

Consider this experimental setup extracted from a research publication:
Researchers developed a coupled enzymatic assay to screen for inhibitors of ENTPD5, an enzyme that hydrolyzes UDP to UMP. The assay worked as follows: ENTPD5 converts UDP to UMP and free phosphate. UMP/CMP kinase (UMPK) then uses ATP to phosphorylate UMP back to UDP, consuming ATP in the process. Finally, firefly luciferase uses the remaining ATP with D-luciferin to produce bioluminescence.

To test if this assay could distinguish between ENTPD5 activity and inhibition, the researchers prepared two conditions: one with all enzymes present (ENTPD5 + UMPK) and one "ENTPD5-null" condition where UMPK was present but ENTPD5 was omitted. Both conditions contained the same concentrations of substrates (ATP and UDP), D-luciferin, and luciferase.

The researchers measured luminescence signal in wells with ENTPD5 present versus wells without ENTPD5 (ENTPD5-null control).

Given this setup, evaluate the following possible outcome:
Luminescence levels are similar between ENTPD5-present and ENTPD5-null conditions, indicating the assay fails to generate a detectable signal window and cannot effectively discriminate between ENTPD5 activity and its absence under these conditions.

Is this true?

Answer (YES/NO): NO